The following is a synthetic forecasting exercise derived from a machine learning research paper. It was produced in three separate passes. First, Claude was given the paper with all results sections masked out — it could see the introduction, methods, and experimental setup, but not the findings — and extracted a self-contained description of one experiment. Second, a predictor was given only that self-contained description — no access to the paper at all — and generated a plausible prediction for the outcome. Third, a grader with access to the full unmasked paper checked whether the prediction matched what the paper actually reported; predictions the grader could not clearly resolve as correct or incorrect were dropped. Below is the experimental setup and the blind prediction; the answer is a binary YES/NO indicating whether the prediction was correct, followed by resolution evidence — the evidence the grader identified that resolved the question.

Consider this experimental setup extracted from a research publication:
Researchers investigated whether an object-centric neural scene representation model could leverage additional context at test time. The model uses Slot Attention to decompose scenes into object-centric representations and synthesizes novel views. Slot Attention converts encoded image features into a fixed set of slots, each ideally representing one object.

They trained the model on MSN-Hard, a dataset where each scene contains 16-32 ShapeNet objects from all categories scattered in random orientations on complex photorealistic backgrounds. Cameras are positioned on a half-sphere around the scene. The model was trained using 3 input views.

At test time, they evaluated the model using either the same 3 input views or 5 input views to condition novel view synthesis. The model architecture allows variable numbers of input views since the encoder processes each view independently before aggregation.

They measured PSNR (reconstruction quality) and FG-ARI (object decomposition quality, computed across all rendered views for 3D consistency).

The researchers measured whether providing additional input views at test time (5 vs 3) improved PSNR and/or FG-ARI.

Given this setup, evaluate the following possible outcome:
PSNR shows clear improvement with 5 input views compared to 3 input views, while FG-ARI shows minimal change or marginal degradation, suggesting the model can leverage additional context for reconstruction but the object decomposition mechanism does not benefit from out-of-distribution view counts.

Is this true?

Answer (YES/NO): NO